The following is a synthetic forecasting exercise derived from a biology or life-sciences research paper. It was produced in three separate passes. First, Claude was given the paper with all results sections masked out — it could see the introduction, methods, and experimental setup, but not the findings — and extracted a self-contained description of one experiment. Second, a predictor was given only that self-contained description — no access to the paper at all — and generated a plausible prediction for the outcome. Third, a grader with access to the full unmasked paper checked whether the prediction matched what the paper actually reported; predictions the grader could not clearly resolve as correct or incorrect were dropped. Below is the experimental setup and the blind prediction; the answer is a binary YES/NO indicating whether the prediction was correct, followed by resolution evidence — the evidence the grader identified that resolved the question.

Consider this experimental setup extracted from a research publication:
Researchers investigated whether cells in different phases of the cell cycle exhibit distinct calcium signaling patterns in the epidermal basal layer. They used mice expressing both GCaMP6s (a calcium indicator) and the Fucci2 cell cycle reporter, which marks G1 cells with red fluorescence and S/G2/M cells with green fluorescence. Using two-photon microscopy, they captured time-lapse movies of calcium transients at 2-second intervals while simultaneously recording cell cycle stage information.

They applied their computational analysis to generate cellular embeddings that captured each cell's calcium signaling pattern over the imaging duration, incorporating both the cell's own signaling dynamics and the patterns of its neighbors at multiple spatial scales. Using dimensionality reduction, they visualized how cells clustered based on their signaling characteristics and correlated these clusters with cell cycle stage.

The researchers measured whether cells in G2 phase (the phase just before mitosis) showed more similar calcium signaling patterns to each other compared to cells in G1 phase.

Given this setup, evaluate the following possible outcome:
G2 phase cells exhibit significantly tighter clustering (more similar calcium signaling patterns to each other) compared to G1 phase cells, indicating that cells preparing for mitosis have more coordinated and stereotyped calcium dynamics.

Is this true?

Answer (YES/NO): YES